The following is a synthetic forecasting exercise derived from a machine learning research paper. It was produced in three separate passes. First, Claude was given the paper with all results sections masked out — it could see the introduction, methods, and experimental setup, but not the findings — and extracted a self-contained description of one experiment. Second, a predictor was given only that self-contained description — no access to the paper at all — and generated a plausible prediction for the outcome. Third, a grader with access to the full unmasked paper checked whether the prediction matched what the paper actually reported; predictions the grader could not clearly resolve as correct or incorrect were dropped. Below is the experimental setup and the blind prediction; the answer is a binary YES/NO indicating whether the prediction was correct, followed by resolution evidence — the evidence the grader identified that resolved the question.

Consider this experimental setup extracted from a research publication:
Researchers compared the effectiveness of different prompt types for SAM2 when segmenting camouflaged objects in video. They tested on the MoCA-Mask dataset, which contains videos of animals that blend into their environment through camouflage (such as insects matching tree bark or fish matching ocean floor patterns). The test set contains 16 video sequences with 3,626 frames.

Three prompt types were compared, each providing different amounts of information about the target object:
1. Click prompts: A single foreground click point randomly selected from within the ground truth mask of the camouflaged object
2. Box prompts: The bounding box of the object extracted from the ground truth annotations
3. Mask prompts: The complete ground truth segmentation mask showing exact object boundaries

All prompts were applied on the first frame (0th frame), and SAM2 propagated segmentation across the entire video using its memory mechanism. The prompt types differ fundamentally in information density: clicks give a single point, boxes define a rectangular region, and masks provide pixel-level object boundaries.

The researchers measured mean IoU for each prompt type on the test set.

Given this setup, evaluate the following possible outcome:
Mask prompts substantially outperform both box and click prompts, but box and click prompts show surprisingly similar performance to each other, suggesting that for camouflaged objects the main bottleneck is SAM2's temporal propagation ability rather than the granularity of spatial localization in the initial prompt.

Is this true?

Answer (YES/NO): NO